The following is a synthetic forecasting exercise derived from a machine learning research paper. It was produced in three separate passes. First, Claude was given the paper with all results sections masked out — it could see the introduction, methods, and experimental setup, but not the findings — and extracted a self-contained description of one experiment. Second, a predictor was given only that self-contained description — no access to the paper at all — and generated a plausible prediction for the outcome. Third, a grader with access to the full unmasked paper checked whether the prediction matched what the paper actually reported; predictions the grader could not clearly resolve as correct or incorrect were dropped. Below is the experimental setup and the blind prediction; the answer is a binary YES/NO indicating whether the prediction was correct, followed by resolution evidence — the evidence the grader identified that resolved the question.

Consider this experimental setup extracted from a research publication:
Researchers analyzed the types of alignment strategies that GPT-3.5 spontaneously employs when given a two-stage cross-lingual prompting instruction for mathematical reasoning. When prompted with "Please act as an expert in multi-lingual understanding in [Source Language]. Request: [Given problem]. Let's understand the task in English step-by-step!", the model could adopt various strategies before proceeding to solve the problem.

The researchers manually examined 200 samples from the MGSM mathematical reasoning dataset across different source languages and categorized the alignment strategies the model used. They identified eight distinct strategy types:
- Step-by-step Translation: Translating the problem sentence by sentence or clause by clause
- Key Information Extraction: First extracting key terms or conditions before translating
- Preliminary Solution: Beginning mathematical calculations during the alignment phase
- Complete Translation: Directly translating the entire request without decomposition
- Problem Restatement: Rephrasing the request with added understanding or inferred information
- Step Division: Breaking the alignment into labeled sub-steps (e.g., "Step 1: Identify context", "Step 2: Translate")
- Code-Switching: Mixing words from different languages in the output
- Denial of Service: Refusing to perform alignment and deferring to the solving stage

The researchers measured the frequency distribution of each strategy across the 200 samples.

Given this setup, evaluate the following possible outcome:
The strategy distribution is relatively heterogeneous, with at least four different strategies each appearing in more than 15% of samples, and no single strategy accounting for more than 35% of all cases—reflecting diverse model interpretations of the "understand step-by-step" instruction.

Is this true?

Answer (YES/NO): NO